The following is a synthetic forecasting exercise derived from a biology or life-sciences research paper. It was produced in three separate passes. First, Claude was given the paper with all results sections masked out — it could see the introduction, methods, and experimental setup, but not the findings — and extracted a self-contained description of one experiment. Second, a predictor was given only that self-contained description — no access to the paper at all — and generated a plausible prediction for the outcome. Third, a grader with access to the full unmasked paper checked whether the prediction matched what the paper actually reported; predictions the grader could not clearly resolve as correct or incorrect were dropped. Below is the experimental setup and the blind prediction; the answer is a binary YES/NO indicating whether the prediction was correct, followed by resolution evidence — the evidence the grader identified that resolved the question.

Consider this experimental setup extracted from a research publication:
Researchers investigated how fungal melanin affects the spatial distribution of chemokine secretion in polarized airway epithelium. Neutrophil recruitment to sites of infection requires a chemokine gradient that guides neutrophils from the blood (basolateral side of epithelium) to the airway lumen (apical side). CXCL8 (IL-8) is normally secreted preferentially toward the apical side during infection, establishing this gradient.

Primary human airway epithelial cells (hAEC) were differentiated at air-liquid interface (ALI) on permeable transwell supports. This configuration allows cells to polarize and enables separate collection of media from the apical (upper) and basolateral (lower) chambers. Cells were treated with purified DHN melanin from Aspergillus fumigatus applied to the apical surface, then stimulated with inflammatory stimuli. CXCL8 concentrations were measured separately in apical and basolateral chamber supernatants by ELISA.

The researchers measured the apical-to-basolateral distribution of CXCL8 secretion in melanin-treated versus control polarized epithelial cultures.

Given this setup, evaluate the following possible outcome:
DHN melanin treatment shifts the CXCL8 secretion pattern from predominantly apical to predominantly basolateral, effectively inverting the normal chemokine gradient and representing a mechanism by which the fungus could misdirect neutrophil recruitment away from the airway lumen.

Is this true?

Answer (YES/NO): NO